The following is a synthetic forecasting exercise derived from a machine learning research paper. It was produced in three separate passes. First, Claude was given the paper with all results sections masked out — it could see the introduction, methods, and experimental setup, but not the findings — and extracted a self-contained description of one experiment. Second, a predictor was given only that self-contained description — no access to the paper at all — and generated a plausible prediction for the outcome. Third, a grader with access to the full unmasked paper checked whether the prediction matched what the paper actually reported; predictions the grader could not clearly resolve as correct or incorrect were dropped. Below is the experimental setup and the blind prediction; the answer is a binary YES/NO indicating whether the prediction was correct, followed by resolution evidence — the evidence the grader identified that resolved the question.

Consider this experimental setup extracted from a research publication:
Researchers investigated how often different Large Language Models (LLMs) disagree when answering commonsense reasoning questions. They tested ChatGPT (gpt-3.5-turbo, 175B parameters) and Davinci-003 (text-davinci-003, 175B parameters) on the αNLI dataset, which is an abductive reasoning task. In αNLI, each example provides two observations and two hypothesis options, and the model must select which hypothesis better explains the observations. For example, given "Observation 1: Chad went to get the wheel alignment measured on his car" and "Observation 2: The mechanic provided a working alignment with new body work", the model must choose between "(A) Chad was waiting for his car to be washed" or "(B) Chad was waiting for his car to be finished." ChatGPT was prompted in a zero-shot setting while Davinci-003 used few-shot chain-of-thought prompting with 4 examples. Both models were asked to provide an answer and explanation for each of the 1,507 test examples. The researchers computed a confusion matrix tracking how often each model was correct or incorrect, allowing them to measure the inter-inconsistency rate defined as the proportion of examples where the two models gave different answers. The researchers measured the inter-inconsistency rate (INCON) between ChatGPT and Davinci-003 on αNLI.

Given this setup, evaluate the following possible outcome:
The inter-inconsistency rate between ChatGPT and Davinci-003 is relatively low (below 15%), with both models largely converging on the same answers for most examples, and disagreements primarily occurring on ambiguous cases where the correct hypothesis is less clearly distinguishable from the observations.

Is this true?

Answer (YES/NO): NO